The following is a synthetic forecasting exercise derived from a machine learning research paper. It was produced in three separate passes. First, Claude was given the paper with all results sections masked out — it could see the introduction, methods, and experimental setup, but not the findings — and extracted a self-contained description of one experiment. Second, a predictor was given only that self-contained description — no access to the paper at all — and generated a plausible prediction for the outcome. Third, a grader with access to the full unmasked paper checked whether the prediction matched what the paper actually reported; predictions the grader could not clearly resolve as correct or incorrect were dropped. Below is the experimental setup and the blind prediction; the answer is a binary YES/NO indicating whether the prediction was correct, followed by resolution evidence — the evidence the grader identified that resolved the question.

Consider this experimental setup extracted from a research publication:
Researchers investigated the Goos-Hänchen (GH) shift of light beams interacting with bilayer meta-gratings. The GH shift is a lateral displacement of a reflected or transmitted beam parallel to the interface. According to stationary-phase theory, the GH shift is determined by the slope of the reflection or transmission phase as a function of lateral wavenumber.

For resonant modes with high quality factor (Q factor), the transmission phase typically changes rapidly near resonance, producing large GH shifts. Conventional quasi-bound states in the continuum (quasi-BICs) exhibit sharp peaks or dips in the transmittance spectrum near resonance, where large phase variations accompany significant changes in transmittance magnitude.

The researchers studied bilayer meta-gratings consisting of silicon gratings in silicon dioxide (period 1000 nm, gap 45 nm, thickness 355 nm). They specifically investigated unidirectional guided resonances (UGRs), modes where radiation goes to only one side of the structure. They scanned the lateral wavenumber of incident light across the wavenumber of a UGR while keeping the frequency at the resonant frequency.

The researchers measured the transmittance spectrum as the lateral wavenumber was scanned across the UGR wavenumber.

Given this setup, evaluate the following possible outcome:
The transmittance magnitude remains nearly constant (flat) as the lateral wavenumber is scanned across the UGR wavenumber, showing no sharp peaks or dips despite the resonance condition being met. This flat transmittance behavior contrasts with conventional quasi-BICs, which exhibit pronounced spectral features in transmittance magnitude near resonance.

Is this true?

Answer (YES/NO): YES